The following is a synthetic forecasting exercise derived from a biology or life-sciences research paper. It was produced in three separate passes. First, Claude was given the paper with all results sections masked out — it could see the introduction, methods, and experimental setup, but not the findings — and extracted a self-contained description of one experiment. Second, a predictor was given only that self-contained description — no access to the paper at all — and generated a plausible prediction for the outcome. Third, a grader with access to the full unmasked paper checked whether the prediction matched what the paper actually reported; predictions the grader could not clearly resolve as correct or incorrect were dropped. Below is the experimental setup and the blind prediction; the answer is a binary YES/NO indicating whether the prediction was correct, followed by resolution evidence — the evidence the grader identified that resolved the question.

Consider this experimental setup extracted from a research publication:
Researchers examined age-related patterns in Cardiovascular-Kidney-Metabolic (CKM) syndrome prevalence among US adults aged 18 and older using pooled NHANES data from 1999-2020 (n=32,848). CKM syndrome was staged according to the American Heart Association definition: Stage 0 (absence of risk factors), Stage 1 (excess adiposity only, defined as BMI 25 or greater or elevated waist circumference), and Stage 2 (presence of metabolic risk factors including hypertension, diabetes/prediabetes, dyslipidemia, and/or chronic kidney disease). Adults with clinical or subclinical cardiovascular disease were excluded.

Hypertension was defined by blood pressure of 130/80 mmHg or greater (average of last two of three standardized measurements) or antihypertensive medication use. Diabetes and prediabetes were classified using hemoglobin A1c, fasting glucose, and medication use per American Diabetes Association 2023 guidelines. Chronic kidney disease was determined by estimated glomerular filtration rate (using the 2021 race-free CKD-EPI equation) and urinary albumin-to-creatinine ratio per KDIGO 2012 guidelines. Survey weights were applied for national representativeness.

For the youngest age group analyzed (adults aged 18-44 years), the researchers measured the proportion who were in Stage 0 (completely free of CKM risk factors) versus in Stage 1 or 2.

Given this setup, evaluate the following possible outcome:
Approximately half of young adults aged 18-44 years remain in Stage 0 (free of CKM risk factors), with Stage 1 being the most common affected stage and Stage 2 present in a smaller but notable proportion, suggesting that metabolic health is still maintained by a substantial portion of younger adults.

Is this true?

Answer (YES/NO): NO